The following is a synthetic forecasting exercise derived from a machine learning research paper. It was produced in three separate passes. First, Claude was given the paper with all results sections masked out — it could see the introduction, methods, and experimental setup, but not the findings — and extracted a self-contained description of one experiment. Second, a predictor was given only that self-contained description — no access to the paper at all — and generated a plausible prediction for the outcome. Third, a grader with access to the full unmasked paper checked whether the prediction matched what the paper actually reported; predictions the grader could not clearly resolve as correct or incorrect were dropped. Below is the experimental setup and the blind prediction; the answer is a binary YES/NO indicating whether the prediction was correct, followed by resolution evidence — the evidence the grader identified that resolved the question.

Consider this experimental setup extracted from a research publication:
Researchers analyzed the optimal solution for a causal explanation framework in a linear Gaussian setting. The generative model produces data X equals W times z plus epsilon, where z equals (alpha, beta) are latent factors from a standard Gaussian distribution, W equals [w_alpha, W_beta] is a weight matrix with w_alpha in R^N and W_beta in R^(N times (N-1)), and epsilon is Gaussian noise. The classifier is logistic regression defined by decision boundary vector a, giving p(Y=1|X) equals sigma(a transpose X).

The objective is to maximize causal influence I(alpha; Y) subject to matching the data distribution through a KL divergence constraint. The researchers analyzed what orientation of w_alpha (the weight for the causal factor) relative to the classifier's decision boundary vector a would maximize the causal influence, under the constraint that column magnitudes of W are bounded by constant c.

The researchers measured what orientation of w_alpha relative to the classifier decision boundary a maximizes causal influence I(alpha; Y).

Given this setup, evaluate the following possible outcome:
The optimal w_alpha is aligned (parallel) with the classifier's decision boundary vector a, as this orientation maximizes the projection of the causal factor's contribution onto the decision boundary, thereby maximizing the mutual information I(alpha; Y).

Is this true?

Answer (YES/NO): YES